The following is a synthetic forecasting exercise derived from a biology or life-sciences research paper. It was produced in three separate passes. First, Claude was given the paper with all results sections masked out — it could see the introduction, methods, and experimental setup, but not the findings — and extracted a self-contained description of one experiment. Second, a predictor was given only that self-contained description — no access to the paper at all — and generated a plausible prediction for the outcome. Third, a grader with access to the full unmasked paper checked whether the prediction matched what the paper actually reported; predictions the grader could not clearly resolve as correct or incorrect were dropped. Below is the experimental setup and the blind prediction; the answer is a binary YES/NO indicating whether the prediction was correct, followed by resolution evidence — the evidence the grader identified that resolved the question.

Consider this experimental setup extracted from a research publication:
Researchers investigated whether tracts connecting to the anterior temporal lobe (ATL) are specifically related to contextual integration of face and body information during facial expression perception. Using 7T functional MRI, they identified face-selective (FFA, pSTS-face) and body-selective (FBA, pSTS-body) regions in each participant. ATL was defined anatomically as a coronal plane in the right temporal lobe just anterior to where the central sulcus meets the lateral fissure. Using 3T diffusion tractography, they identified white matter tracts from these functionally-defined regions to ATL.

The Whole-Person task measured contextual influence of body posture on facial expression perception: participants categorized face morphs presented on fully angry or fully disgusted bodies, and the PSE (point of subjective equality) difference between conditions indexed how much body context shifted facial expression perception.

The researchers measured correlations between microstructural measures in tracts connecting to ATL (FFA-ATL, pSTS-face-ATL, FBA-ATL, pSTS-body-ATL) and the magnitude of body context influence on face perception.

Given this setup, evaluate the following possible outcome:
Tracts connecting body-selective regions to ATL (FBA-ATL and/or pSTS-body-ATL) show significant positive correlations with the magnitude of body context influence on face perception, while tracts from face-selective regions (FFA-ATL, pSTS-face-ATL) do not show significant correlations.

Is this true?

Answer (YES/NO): NO